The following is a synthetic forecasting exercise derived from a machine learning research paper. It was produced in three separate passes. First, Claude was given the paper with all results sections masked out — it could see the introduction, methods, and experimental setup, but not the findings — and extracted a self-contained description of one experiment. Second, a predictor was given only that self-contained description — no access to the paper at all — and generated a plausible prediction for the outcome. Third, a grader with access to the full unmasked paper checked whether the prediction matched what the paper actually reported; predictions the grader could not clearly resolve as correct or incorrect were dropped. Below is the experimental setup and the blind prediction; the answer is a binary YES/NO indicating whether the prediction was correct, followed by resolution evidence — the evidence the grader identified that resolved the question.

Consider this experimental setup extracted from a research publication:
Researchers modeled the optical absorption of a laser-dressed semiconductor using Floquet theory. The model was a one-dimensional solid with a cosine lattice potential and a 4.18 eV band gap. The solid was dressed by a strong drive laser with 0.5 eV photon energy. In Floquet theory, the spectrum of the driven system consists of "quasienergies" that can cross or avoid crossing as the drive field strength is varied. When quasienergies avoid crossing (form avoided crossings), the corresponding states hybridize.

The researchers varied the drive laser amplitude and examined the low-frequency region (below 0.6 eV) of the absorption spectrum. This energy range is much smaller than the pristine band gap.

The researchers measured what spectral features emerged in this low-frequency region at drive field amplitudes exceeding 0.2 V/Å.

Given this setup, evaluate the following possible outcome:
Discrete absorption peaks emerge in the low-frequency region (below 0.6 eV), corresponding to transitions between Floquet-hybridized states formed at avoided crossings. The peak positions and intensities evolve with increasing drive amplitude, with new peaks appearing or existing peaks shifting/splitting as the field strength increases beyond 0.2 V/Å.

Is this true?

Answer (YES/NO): NO